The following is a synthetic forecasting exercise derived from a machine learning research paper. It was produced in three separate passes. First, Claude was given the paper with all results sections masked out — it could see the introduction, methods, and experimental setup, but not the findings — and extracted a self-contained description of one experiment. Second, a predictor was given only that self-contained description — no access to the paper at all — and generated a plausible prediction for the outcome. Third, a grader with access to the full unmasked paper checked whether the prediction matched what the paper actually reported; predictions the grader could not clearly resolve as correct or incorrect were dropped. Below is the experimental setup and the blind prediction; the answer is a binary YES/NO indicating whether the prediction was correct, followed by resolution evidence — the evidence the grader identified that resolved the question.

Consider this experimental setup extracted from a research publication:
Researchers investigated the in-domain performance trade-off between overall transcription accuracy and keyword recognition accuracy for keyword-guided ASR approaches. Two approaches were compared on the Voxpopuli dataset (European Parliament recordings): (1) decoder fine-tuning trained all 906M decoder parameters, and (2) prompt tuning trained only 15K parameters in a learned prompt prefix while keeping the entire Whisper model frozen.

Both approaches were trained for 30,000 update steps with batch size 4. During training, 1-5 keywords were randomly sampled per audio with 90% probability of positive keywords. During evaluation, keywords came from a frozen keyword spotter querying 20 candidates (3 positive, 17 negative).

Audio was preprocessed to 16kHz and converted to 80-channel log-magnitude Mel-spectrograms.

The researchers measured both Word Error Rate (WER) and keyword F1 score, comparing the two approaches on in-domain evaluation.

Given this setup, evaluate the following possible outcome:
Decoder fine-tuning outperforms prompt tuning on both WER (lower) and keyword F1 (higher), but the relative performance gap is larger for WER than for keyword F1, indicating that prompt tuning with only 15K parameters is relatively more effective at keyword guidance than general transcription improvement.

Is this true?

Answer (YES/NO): NO